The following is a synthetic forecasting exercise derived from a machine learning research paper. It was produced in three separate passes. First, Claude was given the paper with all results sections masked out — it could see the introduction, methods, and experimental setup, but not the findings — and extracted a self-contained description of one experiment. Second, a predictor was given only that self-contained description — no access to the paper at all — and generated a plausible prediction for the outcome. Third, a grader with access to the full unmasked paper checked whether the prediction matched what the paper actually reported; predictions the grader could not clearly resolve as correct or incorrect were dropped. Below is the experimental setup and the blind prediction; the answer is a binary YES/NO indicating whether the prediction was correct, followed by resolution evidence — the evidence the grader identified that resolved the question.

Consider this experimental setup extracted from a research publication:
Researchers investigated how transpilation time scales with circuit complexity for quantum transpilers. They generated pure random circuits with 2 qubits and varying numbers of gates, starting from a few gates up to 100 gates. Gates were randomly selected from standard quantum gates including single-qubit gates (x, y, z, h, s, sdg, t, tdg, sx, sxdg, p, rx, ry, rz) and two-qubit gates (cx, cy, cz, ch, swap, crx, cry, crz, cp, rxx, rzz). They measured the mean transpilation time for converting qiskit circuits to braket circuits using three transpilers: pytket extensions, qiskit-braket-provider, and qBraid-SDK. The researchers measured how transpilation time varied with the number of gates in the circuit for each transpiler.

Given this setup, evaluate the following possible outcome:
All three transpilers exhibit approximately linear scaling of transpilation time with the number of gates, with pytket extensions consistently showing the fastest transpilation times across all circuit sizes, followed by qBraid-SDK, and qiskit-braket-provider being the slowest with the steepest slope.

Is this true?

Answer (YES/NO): NO